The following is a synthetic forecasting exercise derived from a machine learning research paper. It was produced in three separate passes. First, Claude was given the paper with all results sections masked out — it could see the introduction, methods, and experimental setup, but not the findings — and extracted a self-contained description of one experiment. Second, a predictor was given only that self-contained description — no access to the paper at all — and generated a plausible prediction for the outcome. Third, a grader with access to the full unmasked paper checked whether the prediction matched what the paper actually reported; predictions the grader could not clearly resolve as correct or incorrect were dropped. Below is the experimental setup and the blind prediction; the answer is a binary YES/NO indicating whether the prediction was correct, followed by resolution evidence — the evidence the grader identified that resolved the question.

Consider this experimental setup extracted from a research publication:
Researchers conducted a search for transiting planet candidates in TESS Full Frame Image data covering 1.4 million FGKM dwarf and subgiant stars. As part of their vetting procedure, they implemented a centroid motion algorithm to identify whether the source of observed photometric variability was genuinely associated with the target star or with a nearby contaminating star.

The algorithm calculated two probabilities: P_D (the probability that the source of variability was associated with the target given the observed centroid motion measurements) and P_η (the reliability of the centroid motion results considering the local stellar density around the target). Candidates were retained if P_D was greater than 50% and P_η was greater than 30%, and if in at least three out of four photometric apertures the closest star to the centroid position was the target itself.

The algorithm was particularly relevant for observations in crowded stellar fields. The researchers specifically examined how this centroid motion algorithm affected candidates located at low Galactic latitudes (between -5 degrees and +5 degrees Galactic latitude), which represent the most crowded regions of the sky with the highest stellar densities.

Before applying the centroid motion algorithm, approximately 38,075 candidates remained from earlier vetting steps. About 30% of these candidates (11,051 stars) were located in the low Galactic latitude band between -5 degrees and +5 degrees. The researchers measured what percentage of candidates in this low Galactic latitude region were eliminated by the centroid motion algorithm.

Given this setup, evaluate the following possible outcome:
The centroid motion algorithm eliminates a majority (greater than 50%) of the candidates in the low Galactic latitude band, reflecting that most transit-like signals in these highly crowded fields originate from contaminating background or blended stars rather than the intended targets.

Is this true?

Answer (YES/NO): YES